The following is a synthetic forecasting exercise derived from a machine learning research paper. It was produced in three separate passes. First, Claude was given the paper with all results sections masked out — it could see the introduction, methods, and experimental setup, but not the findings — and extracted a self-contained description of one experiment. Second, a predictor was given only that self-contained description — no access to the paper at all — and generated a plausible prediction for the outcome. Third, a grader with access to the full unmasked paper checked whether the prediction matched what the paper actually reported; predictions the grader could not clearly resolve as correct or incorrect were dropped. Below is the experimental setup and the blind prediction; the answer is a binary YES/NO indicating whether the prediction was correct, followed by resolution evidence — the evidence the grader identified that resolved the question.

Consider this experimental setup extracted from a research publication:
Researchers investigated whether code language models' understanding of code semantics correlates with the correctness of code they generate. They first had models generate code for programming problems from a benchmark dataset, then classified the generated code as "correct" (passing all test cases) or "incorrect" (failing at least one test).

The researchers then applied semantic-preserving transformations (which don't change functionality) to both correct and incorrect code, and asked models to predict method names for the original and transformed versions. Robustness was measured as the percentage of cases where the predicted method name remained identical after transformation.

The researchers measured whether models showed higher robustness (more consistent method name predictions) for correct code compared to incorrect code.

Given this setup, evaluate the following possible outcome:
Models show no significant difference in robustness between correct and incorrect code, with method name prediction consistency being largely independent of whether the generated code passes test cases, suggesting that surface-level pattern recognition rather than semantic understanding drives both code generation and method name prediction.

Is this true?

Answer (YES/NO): NO